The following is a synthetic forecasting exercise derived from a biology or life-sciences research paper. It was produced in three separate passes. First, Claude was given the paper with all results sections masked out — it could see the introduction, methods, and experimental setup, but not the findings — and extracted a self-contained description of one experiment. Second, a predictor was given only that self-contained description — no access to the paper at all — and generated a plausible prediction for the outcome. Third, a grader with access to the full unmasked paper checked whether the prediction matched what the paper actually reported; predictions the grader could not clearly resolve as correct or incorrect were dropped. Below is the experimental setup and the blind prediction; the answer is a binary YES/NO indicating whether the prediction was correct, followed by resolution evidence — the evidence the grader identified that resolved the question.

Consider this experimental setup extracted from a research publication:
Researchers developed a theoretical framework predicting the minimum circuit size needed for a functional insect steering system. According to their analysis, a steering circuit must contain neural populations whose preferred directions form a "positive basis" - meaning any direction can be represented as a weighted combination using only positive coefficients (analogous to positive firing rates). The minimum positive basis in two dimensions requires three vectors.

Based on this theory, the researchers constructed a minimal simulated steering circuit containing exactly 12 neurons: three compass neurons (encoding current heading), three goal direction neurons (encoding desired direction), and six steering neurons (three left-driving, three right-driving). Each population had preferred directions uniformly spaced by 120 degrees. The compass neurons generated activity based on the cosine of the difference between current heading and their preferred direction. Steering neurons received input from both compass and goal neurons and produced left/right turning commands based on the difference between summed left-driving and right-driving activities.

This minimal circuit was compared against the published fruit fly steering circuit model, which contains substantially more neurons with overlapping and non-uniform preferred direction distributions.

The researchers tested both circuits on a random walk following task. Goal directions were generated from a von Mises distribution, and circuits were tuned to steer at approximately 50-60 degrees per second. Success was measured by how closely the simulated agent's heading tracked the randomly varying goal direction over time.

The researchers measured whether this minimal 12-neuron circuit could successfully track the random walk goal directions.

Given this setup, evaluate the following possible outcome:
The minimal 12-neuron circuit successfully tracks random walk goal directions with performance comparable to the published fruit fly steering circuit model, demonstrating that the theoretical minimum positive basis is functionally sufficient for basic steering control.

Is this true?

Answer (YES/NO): YES